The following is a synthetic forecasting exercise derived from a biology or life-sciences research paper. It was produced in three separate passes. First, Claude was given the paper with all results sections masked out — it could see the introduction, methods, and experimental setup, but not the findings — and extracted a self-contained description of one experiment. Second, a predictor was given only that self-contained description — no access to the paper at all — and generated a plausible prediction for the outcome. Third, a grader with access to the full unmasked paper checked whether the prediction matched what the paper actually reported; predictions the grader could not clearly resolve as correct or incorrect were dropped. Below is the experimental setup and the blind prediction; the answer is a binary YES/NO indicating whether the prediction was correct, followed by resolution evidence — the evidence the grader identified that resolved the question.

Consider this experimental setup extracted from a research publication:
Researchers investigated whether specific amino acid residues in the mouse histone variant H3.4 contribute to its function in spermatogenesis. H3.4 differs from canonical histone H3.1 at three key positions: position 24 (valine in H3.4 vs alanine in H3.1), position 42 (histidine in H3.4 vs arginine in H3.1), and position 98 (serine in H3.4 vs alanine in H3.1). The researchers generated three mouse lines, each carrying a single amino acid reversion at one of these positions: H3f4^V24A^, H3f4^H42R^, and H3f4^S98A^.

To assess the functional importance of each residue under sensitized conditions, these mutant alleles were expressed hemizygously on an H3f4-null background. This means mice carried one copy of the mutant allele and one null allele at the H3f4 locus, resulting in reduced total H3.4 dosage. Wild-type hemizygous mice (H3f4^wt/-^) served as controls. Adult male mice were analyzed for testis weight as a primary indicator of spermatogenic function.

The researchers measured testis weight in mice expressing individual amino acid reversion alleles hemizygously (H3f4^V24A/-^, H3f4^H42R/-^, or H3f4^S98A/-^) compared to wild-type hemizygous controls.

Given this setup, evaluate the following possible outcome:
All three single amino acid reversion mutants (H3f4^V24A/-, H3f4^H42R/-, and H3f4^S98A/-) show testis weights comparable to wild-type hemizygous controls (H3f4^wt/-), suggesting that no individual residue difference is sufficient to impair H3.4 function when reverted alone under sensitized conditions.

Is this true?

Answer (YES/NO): NO